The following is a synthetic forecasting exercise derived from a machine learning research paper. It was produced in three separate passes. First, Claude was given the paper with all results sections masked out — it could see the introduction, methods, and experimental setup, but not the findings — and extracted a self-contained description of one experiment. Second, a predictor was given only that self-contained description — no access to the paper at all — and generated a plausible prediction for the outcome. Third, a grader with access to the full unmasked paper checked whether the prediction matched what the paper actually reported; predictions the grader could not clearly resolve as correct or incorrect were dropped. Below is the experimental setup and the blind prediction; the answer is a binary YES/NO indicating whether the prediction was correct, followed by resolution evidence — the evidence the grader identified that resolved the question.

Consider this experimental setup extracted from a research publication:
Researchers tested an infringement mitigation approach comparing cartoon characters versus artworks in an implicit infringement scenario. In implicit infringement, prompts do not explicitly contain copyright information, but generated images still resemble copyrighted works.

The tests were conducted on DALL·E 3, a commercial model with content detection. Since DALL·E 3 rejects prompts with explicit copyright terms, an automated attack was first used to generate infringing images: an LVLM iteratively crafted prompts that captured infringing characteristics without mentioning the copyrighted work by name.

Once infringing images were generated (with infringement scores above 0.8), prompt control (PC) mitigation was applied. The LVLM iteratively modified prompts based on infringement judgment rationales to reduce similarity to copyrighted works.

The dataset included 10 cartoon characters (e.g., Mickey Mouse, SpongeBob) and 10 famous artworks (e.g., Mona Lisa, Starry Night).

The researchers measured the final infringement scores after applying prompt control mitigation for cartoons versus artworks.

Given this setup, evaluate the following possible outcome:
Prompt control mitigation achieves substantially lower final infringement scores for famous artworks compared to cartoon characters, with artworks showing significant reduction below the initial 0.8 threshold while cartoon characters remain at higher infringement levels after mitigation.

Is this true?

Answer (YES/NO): NO